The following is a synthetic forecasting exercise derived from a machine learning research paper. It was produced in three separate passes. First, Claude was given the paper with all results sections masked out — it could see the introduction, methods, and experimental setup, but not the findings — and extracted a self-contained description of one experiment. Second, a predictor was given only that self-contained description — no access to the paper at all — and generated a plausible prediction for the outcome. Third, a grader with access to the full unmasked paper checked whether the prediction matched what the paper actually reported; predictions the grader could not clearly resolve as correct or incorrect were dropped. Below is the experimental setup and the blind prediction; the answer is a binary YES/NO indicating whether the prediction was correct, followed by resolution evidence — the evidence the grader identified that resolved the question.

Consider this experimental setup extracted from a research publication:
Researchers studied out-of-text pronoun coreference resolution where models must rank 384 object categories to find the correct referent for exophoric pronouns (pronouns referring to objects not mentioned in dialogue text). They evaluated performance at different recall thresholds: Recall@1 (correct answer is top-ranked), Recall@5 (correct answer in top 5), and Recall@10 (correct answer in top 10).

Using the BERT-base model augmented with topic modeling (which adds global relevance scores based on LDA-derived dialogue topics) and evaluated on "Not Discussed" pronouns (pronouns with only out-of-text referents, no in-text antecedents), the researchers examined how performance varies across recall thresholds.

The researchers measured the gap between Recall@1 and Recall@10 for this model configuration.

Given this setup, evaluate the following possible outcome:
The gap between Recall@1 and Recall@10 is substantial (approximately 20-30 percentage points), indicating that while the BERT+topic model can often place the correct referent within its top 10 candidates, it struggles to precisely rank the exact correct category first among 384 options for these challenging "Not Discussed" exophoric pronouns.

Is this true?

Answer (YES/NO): NO